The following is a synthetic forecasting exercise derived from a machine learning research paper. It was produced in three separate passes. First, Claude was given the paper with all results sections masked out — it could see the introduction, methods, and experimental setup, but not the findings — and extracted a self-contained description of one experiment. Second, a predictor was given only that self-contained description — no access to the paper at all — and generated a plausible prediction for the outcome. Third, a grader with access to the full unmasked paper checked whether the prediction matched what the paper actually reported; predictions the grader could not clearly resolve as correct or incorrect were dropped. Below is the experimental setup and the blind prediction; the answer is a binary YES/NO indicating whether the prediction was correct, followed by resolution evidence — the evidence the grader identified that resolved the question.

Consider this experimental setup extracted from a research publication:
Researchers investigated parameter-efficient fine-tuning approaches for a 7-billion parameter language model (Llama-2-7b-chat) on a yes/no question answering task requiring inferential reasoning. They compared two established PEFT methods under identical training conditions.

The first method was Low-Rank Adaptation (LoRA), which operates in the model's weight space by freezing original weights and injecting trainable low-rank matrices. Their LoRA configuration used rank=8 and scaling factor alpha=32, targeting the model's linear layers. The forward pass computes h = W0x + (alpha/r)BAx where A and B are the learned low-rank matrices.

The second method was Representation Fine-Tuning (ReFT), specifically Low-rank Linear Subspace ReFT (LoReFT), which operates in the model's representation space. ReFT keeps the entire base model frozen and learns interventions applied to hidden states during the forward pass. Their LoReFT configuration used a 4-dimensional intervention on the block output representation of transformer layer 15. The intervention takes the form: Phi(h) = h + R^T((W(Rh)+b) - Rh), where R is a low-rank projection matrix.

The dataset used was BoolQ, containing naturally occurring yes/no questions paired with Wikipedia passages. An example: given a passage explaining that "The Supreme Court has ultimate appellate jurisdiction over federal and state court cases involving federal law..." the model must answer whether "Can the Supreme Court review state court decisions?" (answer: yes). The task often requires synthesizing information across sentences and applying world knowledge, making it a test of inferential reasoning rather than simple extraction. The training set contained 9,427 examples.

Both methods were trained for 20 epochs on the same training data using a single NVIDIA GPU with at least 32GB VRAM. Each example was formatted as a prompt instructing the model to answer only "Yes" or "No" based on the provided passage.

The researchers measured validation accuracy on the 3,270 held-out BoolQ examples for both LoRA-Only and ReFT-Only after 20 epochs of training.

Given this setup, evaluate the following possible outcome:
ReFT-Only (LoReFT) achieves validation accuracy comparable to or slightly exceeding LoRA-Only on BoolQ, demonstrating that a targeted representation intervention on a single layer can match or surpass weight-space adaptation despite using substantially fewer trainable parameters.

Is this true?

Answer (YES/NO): NO